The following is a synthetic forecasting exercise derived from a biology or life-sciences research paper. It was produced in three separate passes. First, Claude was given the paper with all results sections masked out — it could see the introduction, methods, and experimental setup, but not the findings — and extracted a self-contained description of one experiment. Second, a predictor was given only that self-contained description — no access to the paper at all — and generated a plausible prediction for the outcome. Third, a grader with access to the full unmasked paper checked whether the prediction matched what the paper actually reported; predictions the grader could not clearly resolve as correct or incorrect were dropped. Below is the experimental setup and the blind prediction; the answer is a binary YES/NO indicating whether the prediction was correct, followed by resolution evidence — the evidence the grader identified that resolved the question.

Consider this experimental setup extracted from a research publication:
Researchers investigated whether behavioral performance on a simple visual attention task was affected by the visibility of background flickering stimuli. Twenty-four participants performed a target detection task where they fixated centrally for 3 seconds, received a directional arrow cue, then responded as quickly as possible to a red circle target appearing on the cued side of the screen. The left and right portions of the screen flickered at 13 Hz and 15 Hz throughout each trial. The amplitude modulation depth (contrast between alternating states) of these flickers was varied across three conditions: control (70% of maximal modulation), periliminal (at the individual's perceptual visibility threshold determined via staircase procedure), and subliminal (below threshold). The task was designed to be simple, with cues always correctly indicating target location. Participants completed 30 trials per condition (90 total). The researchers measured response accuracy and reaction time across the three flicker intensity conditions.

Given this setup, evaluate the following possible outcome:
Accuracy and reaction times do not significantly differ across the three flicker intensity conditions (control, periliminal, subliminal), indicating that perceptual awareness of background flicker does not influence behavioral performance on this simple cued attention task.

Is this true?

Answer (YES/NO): YES